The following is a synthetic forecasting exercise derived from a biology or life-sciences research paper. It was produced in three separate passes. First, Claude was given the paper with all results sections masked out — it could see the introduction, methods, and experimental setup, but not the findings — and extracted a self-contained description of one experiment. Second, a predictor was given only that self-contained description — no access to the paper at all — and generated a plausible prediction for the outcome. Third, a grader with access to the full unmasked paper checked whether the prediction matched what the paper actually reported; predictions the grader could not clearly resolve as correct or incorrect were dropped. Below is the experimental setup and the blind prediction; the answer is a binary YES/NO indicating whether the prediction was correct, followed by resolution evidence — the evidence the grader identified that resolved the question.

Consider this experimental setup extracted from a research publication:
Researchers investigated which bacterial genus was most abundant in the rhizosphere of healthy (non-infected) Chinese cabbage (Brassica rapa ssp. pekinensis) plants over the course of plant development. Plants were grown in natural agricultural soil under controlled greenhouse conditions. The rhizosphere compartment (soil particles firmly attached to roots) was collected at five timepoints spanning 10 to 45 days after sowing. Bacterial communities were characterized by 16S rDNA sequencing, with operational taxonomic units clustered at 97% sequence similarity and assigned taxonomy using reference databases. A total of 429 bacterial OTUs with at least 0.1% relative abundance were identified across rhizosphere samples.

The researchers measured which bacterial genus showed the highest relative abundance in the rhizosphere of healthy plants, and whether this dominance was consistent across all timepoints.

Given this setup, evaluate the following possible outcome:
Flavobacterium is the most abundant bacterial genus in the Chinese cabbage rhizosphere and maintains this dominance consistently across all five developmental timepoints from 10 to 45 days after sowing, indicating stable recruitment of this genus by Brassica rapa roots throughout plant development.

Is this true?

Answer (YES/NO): NO